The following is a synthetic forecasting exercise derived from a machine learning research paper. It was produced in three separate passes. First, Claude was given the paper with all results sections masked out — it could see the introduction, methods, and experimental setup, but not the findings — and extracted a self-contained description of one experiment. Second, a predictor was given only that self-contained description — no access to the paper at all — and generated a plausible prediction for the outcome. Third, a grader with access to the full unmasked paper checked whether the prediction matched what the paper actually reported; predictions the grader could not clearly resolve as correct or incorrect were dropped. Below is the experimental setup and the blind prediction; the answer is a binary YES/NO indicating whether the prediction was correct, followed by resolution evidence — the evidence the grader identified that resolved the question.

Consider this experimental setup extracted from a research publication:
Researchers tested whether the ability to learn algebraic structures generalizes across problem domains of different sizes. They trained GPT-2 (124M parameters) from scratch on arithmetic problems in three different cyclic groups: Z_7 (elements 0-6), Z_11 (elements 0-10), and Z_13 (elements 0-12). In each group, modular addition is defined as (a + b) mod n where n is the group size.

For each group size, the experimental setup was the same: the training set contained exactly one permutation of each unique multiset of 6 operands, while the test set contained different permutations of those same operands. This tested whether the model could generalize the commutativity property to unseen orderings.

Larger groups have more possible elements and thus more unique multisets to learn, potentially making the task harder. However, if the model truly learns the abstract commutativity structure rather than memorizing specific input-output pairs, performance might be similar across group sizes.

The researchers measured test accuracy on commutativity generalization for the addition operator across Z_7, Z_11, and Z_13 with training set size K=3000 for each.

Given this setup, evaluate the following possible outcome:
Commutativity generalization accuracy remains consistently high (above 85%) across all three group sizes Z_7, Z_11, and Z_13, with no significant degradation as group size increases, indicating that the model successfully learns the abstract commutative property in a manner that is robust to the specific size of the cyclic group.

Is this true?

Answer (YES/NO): NO